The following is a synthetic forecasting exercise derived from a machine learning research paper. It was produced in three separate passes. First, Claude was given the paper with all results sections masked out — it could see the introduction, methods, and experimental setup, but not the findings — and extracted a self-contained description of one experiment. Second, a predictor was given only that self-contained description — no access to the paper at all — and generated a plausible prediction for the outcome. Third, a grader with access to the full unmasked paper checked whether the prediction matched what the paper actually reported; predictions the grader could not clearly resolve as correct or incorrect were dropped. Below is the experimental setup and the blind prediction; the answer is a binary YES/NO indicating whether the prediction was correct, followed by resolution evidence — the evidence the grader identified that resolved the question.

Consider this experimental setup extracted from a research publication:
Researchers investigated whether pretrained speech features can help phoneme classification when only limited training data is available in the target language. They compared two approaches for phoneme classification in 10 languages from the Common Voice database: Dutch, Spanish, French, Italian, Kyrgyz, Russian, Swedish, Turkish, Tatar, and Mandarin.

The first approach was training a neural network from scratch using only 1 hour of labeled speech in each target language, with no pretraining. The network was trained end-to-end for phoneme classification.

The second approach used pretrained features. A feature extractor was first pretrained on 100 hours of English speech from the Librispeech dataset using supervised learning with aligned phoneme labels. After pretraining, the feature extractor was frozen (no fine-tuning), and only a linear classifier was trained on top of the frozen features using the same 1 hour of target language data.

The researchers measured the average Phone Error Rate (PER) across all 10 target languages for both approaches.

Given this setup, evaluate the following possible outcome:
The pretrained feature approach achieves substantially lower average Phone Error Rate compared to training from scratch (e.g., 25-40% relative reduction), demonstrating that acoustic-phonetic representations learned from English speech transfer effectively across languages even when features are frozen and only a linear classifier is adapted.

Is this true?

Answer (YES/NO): YES